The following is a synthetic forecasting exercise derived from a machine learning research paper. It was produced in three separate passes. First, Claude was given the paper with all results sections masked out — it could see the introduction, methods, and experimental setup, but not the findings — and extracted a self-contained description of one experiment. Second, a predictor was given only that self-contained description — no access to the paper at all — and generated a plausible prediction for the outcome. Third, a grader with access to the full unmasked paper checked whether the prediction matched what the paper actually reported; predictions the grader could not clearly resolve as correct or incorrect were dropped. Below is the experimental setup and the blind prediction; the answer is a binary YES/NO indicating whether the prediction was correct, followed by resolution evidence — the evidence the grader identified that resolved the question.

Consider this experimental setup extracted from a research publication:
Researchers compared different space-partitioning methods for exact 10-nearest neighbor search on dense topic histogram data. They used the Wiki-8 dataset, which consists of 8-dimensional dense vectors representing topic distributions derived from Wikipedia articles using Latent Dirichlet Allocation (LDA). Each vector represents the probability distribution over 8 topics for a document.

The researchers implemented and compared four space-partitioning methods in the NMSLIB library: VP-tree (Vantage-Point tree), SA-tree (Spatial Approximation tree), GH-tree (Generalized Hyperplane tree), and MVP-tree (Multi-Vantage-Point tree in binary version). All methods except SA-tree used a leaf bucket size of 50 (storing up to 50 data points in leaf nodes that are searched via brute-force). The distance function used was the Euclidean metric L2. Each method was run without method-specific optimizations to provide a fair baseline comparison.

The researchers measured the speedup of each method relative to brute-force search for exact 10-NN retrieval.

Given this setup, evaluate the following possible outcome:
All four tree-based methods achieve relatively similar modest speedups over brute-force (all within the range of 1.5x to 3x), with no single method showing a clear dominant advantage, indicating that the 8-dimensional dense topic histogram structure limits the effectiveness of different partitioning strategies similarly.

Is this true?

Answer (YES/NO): NO